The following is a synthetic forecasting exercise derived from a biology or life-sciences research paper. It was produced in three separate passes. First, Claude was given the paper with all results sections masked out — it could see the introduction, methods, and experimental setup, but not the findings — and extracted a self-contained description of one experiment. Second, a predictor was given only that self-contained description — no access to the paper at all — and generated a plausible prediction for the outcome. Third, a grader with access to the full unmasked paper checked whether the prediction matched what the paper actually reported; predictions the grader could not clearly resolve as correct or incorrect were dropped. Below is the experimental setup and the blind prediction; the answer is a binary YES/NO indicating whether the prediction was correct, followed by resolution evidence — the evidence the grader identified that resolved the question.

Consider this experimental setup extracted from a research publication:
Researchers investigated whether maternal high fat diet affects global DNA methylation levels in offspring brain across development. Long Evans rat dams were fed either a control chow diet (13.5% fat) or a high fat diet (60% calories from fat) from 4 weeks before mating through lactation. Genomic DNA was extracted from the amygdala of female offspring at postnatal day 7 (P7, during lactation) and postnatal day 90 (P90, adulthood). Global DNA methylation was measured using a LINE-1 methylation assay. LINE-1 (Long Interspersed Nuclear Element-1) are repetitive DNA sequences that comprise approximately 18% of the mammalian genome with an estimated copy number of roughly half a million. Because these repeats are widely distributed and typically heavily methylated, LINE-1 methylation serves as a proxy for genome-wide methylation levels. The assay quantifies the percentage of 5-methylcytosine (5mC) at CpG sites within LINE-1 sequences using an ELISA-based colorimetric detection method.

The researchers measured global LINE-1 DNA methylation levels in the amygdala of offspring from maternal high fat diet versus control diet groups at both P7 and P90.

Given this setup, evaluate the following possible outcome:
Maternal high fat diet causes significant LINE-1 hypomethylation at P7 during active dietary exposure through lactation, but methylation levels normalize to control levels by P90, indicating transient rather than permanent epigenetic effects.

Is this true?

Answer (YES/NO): NO